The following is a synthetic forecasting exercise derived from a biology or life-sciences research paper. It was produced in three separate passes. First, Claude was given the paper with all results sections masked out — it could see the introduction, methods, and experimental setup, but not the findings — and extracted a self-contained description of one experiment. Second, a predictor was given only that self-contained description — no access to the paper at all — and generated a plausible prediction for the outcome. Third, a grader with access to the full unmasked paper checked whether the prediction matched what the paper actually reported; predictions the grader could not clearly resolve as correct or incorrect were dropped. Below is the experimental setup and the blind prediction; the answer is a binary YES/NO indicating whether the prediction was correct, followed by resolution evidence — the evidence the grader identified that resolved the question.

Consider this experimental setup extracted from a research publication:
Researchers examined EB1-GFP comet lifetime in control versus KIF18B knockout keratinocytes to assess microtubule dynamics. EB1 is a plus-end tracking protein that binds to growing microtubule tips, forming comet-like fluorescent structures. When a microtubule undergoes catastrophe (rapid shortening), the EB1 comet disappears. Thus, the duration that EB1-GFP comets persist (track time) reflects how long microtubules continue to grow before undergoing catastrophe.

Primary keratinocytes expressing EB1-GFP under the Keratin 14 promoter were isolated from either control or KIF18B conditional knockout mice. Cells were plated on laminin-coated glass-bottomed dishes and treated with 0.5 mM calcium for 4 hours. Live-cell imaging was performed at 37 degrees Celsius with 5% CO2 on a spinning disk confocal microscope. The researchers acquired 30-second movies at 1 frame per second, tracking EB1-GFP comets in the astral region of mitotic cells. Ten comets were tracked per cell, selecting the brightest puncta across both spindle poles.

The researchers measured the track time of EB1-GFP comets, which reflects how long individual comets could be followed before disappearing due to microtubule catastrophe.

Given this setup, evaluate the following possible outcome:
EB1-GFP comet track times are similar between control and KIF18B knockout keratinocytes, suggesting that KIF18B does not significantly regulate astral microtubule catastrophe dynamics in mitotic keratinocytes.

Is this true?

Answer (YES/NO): NO